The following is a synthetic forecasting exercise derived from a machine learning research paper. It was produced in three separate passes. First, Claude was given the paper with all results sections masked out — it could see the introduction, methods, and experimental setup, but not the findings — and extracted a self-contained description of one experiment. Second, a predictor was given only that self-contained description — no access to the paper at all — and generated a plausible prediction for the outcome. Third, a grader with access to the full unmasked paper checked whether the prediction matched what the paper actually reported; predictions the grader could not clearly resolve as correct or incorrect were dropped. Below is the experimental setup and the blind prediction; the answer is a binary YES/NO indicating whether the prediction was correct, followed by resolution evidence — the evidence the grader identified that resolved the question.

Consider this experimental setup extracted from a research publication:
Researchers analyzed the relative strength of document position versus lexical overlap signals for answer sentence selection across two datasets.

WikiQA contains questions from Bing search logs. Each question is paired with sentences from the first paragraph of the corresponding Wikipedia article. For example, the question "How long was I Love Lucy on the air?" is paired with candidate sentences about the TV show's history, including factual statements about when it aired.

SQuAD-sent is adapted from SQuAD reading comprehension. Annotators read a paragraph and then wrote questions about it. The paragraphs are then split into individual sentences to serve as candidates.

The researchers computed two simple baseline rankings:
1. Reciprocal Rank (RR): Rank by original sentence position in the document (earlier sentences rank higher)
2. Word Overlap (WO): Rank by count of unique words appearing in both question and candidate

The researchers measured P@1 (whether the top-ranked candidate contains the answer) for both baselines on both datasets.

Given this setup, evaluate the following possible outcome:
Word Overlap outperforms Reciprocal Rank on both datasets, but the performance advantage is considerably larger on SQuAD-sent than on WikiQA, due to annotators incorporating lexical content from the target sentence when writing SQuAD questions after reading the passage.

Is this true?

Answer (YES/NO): NO